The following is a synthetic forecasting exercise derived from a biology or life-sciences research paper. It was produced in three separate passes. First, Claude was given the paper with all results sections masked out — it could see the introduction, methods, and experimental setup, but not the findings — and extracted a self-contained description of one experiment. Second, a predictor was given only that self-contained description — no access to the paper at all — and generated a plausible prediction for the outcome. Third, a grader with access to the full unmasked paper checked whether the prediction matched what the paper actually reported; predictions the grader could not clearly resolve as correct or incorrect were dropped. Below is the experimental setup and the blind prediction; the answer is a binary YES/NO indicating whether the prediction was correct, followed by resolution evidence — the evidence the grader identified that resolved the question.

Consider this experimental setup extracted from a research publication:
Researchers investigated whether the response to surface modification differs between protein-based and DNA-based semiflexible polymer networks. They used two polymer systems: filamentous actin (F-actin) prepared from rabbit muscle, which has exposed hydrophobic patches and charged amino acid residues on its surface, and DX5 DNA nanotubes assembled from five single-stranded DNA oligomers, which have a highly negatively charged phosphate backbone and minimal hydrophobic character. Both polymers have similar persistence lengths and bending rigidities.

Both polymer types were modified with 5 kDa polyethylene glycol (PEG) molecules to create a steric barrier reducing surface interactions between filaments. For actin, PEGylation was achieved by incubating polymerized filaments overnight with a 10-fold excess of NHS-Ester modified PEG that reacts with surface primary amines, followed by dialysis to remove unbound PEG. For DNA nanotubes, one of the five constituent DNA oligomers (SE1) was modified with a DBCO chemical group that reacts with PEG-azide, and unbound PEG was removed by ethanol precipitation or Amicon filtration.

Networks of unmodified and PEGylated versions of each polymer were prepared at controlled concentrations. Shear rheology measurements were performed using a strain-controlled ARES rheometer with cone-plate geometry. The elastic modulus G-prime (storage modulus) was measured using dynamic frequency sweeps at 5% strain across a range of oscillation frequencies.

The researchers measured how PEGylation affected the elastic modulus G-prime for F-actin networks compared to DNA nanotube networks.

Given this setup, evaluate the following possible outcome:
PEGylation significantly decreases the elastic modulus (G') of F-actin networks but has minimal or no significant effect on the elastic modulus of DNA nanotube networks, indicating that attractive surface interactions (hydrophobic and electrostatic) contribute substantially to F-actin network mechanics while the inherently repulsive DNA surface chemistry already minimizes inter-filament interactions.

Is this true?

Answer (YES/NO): NO